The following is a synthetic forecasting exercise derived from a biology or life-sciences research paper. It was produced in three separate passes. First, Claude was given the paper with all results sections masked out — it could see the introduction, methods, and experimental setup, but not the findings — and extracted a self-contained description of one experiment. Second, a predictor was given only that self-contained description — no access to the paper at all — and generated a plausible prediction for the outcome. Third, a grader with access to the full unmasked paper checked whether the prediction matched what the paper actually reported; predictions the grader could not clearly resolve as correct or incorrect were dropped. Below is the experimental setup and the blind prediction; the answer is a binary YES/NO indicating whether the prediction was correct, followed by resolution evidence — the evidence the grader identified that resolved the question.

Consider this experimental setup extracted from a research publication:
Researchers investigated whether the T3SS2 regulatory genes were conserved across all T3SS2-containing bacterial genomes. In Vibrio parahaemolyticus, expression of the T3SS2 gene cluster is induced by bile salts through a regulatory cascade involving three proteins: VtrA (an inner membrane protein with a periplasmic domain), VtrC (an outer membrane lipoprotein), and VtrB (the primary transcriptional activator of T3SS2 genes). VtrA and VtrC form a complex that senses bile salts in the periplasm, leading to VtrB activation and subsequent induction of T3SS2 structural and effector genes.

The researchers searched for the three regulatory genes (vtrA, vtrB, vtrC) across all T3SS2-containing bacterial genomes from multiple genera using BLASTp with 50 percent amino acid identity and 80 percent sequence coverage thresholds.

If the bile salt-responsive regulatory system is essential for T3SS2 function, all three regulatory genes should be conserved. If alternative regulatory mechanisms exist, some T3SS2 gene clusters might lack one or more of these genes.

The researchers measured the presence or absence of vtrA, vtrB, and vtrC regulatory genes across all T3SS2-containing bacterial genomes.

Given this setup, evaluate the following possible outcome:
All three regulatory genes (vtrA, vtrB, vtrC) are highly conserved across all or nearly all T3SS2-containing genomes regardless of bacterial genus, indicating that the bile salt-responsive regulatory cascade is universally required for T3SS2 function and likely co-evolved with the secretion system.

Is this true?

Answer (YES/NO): NO